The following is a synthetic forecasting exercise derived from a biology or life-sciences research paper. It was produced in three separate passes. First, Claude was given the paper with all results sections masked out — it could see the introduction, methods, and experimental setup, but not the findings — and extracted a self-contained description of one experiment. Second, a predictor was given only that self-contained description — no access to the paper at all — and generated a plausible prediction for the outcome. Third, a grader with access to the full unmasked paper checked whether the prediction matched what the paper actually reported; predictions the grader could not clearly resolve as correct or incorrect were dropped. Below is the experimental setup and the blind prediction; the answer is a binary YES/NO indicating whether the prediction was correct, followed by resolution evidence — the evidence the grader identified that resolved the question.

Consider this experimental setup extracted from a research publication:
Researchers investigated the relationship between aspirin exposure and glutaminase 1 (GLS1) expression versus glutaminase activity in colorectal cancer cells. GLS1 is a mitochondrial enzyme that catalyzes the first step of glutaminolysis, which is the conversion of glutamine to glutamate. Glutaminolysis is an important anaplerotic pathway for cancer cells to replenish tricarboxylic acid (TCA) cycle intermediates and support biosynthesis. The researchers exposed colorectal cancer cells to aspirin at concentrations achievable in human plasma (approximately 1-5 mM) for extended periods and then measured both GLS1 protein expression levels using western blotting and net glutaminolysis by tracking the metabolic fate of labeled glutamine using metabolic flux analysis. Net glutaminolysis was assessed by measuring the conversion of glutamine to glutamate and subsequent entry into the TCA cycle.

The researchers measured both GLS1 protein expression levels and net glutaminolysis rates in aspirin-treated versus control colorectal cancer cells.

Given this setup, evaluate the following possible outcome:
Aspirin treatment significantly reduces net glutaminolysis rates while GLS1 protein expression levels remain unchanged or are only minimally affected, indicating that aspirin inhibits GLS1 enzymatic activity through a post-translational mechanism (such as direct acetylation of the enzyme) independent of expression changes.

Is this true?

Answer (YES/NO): NO